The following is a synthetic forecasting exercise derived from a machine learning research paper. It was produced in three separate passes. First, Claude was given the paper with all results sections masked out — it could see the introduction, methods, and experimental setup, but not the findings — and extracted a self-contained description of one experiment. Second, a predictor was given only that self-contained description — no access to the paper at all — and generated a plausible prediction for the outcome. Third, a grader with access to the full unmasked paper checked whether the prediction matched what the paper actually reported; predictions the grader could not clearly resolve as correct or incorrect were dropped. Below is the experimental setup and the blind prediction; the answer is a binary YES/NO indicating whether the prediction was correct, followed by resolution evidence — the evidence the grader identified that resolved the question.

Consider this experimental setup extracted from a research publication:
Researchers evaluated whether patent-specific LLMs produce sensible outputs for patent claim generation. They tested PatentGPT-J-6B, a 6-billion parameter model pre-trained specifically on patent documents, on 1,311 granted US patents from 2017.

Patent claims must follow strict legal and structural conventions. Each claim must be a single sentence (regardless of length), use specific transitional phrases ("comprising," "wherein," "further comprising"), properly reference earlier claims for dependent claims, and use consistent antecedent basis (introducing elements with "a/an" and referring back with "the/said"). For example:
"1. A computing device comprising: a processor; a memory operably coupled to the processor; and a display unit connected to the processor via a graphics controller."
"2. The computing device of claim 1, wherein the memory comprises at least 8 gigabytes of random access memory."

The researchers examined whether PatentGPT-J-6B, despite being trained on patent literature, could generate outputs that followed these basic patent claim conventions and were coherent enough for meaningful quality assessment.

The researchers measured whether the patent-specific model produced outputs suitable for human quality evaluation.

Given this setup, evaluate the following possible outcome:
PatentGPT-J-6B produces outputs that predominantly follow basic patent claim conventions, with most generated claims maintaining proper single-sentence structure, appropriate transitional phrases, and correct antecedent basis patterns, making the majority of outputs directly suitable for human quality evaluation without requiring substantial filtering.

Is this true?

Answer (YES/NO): NO